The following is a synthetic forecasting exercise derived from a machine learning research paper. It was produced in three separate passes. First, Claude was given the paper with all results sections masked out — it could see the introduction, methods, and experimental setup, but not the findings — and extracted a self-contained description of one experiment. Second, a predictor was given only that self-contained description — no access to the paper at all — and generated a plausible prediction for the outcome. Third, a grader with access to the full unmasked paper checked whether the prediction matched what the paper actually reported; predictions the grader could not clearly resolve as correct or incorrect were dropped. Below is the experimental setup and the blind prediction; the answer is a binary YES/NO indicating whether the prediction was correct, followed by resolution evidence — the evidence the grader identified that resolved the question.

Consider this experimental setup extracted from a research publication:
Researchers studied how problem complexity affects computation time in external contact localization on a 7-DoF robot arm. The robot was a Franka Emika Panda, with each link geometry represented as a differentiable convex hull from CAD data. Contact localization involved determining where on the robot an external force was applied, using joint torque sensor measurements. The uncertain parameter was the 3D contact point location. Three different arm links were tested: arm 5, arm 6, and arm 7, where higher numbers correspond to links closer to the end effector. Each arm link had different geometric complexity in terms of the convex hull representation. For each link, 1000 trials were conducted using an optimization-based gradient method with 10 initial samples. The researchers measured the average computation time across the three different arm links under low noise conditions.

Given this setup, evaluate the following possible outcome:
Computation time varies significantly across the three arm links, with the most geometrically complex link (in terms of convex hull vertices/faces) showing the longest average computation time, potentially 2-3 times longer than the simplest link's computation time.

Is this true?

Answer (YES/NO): NO